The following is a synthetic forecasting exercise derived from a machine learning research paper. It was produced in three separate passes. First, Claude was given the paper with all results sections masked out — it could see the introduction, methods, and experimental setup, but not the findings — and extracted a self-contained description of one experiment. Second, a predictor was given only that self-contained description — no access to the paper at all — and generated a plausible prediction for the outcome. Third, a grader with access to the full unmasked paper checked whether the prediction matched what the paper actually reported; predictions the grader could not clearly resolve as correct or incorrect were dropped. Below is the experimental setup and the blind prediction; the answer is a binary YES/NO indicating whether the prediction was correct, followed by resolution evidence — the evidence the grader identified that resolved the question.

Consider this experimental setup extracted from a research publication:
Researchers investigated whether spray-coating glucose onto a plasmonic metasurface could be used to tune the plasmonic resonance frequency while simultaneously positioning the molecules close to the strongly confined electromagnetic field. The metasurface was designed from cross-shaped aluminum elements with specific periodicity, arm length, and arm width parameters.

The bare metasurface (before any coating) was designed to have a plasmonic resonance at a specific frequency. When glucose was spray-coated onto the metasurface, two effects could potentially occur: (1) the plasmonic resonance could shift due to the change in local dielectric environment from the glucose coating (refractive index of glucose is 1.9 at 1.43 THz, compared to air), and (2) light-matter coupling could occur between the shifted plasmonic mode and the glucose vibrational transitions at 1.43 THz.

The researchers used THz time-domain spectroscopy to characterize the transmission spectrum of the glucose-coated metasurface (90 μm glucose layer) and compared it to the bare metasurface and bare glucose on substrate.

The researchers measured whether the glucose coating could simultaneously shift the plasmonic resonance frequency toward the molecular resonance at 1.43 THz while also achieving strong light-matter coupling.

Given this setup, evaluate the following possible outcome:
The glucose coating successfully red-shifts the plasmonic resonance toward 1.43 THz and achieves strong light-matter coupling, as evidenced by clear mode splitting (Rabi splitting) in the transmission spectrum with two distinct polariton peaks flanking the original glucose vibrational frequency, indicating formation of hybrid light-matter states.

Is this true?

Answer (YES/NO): YES